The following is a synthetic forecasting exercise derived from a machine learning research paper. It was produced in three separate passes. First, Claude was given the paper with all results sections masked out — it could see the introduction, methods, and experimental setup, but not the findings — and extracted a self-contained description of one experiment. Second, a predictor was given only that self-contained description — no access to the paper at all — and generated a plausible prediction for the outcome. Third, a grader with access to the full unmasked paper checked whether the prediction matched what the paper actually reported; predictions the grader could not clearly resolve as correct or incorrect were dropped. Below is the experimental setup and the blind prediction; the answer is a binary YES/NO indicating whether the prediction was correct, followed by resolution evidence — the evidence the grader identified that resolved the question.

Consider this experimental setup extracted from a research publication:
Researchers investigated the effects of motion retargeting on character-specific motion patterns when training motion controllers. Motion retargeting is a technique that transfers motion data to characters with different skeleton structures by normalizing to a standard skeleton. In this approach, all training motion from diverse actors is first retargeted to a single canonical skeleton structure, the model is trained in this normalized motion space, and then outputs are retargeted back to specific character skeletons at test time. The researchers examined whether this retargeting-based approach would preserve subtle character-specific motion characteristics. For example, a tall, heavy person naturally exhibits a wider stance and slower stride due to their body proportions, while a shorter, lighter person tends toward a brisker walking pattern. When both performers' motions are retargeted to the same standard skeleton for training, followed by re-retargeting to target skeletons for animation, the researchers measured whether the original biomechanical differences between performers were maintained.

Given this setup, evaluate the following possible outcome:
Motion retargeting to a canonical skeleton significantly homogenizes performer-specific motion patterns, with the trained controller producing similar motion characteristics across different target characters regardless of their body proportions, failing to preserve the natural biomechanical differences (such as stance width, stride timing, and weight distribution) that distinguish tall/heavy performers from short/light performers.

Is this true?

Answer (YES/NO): YES